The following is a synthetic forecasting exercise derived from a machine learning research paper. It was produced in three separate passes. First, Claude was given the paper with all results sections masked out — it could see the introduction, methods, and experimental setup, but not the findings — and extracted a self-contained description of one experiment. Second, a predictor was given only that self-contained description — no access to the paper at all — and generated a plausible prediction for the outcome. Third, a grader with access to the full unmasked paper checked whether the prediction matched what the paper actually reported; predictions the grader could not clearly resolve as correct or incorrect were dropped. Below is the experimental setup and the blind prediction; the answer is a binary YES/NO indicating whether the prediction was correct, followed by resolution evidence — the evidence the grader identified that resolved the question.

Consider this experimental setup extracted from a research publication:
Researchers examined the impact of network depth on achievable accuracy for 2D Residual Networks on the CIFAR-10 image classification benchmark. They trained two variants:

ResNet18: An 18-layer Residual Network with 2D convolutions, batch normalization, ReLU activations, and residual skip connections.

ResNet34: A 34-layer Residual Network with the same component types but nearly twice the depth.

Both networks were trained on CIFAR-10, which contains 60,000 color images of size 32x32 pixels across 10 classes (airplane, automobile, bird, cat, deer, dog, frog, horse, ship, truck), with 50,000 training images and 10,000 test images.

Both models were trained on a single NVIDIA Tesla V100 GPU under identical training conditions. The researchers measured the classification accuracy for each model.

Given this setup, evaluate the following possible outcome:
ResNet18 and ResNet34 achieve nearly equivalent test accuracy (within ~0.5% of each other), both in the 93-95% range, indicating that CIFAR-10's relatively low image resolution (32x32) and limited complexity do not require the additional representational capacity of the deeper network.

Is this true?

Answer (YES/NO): NO